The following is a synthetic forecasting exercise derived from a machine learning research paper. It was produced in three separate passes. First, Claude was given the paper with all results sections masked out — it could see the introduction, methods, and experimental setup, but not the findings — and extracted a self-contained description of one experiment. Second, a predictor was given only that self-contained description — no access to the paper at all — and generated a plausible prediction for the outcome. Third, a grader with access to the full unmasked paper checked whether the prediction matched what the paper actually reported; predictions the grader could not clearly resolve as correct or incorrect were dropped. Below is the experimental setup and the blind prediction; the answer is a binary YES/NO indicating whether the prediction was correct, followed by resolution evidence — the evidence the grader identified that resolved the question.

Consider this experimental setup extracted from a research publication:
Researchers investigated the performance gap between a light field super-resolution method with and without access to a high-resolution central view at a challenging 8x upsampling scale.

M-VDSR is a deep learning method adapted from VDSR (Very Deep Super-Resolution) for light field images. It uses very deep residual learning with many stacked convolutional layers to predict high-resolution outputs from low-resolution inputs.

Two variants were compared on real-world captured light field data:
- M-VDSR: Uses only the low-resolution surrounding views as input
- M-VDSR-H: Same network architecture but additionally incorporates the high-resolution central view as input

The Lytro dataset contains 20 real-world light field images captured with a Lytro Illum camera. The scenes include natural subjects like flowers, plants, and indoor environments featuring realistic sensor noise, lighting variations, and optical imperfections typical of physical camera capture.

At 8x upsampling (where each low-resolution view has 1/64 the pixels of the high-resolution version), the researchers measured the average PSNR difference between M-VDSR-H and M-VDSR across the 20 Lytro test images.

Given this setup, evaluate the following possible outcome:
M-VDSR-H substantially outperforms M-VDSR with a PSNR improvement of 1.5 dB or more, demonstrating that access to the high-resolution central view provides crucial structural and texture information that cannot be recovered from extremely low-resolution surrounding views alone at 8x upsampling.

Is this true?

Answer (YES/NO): YES